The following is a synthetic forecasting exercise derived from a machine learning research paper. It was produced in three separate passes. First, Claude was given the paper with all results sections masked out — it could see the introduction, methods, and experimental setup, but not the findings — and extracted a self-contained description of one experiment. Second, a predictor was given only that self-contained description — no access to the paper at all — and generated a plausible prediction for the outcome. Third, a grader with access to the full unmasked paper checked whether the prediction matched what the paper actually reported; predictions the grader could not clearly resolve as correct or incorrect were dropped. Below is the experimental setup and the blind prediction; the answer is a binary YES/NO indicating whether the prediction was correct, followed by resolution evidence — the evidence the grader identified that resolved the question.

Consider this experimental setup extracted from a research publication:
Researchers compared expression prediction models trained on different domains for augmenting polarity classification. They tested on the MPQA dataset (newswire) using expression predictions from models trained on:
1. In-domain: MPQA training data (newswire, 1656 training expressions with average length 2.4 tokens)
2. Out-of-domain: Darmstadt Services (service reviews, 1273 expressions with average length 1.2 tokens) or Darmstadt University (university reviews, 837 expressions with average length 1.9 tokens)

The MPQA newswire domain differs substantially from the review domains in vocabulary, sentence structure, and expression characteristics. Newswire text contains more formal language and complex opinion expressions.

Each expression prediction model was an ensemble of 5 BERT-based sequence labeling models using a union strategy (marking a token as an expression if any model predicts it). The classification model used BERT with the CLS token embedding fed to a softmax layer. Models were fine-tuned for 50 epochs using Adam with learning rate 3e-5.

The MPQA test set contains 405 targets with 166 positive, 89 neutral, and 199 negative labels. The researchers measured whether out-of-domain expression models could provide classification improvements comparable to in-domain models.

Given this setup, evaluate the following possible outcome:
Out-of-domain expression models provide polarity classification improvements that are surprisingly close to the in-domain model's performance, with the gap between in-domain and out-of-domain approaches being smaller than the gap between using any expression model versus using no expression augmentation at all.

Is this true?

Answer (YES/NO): NO